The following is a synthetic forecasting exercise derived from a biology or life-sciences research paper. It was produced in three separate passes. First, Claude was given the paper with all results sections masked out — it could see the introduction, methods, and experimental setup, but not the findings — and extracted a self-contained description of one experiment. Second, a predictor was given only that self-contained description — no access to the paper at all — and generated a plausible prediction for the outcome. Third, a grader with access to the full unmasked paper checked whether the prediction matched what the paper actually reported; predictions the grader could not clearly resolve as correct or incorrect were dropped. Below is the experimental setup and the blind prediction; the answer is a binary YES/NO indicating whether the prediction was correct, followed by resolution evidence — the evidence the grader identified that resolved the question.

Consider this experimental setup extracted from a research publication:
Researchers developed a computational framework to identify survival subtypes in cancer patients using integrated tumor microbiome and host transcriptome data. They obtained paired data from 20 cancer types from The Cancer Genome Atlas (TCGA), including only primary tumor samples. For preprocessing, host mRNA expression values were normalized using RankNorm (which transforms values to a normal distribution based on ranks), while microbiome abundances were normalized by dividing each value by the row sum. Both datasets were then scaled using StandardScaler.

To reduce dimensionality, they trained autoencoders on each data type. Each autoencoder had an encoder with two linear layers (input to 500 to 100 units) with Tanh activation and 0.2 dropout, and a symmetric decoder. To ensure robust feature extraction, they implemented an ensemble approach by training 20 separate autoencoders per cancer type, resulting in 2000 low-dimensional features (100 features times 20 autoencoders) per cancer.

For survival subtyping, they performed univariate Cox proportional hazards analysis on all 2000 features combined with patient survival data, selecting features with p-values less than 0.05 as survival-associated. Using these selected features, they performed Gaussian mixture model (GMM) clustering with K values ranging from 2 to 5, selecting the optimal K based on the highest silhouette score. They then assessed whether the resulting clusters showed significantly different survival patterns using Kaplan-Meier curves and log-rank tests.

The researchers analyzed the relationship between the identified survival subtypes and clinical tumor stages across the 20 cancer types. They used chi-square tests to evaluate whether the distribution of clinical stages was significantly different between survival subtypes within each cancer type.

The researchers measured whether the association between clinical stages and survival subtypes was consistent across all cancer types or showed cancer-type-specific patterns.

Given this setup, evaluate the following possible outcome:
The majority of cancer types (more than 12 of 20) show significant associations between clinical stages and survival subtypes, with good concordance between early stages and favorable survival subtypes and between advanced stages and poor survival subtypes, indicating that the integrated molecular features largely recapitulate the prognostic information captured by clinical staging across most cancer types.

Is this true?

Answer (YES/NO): NO